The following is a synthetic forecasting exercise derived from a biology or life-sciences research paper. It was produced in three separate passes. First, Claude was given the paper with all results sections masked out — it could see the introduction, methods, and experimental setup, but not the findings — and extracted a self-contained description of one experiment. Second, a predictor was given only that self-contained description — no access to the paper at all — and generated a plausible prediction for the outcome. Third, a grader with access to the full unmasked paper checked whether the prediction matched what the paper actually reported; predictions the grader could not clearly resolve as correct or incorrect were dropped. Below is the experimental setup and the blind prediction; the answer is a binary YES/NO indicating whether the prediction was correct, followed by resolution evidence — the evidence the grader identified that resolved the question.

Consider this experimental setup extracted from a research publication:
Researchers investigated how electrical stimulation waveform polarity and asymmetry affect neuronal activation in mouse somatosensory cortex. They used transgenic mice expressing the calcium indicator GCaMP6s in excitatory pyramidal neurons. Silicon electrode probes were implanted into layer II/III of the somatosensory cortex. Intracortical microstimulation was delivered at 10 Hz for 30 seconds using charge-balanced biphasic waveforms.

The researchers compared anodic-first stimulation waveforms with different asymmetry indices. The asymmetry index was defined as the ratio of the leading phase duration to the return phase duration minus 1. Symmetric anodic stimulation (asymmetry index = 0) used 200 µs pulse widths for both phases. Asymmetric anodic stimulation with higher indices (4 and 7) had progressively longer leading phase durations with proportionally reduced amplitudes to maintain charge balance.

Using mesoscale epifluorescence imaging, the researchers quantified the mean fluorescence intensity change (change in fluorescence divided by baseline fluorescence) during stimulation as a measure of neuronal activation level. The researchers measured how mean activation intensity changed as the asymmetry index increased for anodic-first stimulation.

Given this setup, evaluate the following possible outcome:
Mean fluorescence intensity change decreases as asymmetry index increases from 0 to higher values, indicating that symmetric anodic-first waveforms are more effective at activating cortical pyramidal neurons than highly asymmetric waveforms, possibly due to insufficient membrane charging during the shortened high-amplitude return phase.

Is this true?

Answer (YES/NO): NO